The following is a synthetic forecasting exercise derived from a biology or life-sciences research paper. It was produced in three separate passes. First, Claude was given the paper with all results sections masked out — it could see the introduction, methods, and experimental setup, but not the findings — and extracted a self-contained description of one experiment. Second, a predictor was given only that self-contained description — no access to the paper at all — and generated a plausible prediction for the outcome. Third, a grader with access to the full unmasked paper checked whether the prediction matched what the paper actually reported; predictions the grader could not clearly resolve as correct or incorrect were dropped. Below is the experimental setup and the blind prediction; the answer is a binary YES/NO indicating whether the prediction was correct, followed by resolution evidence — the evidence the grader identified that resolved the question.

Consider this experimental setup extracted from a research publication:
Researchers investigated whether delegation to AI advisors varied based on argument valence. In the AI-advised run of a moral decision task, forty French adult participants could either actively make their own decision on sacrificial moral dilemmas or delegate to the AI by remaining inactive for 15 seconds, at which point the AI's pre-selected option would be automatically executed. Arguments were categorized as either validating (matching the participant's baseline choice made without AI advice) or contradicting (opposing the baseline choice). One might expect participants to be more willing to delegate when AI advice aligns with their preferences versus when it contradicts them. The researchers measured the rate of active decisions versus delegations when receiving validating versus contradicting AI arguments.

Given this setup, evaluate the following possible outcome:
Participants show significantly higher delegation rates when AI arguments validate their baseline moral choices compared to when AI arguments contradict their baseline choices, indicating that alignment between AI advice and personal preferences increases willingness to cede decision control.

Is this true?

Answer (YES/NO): NO